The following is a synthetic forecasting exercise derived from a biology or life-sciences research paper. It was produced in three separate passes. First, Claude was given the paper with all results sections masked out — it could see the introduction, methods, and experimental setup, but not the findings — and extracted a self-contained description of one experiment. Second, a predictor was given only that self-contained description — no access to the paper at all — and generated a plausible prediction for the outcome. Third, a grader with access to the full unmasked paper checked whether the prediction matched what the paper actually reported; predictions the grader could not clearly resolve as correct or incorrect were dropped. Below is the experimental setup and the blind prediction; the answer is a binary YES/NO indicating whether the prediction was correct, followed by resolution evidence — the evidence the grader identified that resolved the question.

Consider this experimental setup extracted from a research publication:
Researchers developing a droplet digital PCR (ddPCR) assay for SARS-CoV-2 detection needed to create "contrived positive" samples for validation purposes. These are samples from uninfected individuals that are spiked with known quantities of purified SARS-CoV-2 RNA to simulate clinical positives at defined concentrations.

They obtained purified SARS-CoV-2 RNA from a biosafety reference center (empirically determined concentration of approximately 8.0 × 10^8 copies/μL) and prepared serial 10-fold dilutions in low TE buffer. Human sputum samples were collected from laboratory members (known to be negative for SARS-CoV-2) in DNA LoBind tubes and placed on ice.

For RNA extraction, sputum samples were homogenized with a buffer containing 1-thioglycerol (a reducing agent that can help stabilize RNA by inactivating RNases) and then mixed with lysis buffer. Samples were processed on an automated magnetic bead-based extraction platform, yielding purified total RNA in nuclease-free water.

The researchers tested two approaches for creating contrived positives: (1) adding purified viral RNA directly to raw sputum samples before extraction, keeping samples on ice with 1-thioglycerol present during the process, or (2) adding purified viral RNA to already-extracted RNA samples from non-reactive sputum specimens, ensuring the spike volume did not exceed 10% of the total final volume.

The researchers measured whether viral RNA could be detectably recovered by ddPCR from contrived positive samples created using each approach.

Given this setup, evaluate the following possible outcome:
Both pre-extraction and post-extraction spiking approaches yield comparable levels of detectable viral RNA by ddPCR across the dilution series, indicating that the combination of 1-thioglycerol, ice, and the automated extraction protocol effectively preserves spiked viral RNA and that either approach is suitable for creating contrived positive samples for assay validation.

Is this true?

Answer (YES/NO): NO